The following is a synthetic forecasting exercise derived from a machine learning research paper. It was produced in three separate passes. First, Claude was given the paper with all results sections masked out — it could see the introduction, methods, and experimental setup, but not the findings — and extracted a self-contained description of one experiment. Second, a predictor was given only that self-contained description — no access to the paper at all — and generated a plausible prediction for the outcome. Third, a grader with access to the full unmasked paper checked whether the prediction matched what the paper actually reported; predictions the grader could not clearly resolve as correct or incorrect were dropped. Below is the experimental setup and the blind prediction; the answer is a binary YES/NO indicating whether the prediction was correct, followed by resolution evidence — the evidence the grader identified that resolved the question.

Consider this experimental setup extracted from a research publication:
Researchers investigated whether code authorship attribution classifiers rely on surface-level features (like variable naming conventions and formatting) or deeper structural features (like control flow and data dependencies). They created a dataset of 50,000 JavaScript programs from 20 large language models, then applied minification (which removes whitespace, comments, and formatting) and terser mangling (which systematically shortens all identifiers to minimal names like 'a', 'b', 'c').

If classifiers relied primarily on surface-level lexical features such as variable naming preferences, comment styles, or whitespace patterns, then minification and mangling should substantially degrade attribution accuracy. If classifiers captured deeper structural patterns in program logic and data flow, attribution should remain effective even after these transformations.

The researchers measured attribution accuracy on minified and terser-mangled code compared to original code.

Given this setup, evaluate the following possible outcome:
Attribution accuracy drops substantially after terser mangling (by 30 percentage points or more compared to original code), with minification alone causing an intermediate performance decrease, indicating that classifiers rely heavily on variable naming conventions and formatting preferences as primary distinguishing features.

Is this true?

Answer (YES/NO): NO